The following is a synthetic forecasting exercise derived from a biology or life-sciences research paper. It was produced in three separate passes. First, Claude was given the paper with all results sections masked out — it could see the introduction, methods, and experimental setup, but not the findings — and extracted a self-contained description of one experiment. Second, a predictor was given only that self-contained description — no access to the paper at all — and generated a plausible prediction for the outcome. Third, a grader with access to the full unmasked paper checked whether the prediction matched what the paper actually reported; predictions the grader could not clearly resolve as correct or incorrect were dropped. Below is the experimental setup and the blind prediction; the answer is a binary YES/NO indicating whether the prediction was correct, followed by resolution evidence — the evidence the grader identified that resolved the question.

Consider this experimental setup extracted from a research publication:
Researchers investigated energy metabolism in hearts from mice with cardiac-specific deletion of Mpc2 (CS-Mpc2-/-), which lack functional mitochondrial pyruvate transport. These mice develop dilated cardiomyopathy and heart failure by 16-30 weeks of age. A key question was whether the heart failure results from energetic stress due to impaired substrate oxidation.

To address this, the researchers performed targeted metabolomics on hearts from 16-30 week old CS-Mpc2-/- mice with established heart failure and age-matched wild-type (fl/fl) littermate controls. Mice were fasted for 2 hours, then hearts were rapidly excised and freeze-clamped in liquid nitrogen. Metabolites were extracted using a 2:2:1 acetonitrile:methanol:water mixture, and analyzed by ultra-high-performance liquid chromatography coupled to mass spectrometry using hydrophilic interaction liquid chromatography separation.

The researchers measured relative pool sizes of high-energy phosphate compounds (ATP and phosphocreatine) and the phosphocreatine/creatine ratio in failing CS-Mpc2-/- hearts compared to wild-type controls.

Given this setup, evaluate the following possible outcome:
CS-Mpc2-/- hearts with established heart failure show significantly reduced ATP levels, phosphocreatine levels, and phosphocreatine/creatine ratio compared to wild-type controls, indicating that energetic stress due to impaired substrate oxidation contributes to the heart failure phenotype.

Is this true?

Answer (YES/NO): NO